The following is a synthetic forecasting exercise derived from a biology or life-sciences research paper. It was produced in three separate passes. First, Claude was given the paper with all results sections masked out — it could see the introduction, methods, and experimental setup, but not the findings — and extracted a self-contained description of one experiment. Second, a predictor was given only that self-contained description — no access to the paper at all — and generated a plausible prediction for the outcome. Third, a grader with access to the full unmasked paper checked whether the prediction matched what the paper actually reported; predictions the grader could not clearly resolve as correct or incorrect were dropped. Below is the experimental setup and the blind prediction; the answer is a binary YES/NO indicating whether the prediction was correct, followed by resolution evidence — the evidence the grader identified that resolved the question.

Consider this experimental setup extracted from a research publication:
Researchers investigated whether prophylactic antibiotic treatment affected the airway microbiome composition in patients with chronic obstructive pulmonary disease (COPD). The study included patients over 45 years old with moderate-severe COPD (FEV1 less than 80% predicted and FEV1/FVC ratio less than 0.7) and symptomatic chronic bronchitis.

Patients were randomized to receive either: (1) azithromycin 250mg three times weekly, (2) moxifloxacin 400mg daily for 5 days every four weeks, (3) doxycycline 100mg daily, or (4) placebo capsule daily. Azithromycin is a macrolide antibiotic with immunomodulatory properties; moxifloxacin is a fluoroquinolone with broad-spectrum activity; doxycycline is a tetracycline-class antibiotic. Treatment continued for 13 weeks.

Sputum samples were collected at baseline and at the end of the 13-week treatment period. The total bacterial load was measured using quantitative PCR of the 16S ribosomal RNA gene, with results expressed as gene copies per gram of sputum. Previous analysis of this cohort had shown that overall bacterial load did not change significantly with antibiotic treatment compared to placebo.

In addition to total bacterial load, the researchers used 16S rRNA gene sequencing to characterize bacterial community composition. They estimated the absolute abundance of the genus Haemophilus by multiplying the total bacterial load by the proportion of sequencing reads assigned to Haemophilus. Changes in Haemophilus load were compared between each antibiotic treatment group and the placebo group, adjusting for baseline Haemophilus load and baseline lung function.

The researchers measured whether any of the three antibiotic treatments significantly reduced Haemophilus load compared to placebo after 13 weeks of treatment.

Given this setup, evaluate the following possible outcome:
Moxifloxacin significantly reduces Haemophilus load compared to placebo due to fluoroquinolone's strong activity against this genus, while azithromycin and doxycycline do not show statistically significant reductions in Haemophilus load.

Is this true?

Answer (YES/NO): YES